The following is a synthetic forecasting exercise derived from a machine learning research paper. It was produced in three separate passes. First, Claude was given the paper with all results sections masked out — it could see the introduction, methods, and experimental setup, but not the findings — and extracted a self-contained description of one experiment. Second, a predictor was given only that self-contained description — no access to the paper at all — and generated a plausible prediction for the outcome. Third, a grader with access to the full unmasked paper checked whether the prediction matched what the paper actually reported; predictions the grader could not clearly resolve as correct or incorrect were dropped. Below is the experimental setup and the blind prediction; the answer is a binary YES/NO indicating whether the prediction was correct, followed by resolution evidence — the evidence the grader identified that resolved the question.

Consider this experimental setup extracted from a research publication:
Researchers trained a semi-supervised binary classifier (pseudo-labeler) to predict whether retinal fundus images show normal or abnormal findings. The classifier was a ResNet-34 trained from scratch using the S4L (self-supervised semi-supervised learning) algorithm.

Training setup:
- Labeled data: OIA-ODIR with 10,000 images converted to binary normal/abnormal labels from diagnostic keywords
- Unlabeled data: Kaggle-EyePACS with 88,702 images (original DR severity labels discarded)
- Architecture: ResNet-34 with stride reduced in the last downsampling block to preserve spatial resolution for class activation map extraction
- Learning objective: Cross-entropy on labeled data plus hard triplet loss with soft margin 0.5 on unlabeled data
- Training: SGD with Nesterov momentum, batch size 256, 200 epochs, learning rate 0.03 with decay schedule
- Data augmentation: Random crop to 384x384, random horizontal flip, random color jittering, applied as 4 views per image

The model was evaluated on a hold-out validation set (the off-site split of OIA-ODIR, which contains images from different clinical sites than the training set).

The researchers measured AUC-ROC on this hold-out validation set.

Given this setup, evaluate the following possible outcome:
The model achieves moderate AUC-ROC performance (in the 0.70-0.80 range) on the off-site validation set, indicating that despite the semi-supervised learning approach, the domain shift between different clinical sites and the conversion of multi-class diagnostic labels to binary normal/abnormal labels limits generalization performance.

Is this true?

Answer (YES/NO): YES